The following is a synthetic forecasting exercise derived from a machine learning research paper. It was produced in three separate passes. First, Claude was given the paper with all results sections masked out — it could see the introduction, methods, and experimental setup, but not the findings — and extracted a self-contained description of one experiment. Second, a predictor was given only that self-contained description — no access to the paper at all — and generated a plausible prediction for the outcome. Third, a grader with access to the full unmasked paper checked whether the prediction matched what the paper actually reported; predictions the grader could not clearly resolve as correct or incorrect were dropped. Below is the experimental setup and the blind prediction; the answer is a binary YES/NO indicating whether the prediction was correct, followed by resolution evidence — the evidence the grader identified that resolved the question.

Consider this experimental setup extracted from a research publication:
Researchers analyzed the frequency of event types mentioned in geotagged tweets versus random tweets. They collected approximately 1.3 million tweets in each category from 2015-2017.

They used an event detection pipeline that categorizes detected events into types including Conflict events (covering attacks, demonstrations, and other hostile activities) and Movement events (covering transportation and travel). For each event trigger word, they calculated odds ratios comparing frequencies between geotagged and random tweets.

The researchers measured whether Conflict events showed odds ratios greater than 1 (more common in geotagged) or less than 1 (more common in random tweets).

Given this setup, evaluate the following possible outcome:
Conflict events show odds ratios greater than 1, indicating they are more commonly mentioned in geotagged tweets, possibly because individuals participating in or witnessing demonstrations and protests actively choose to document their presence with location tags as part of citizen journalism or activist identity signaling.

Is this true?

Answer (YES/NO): NO